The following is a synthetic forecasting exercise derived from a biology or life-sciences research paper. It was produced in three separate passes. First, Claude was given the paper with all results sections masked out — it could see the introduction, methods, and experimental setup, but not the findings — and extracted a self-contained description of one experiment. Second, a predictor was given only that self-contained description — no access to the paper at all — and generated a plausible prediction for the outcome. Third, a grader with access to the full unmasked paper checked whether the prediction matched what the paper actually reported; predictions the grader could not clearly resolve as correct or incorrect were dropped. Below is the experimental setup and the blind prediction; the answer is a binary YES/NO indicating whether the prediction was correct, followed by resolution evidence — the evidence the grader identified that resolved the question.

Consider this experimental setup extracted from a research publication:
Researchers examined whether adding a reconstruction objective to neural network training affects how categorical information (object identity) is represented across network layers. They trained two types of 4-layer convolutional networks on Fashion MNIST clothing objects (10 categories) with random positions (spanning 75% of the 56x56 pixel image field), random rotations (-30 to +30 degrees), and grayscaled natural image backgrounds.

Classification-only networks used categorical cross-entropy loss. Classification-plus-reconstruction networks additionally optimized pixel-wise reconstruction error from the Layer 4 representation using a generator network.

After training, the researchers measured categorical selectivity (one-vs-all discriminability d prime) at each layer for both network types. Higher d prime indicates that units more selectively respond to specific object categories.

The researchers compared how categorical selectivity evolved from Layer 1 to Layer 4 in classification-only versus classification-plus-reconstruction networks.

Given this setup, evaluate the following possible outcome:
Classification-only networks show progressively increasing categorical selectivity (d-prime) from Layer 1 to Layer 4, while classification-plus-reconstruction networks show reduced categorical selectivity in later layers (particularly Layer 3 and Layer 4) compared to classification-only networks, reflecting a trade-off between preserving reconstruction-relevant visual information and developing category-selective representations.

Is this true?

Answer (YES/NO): NO